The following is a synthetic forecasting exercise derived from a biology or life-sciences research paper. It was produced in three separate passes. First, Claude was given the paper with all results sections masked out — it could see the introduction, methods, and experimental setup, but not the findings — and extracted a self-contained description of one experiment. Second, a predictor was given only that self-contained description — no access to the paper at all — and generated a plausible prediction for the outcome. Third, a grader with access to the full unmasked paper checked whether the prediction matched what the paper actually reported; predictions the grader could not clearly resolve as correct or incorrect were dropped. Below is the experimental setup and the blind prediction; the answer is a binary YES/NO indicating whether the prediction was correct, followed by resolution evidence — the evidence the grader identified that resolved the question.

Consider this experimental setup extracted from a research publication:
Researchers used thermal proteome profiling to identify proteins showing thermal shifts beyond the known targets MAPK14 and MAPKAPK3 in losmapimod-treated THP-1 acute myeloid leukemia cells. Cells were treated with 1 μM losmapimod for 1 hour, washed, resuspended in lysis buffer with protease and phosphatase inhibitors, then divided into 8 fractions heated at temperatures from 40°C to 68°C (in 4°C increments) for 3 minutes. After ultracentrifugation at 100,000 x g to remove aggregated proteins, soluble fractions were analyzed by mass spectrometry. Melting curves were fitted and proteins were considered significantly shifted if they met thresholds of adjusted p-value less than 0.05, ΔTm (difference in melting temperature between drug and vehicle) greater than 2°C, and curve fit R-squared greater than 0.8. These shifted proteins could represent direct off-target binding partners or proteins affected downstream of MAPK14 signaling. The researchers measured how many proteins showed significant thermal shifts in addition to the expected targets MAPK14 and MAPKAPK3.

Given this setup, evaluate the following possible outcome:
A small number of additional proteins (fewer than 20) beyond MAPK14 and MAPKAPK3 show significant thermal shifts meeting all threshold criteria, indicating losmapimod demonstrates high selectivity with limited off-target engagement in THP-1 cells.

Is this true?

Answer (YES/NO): YES